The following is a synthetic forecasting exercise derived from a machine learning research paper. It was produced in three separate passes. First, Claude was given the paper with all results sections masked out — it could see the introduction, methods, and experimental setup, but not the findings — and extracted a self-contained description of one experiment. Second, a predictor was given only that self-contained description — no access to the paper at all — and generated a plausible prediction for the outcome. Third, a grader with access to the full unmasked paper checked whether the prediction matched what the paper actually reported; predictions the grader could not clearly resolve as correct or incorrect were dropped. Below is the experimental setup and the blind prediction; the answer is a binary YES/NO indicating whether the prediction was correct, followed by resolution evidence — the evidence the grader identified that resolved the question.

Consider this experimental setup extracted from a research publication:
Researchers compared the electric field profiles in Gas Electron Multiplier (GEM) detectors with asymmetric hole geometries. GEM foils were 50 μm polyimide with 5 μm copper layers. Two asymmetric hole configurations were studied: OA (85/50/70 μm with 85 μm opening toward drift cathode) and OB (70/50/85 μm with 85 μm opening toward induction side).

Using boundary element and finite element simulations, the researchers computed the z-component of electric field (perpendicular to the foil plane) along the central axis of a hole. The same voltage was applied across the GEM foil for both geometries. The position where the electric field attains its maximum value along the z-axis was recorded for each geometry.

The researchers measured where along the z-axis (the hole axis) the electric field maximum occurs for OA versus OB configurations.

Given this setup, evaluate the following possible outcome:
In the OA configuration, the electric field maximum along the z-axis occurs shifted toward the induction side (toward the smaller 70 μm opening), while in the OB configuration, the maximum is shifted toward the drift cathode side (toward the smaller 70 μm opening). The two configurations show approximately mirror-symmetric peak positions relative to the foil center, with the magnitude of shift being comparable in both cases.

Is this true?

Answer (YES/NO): NO